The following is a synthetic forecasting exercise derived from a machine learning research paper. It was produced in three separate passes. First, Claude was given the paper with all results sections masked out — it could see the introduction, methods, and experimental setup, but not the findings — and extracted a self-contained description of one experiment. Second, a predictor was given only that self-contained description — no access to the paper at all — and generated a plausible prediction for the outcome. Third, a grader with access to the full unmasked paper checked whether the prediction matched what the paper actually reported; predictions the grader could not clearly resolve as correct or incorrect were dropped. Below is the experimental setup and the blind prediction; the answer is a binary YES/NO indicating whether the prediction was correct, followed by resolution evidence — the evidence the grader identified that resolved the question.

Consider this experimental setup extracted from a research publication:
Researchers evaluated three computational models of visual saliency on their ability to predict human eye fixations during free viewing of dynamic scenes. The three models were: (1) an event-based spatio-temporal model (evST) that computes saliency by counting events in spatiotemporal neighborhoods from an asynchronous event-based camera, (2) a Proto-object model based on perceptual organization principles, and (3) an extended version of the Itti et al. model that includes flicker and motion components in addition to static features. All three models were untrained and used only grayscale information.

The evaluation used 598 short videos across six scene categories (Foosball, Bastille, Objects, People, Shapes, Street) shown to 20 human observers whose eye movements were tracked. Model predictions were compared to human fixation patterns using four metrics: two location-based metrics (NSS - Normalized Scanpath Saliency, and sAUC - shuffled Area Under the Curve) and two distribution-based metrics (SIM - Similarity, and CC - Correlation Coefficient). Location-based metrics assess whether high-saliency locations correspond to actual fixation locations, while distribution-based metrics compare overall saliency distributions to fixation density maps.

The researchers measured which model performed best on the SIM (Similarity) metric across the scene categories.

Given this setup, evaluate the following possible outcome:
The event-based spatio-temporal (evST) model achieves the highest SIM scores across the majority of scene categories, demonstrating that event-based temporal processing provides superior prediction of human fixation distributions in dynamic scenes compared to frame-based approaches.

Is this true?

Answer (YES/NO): NO